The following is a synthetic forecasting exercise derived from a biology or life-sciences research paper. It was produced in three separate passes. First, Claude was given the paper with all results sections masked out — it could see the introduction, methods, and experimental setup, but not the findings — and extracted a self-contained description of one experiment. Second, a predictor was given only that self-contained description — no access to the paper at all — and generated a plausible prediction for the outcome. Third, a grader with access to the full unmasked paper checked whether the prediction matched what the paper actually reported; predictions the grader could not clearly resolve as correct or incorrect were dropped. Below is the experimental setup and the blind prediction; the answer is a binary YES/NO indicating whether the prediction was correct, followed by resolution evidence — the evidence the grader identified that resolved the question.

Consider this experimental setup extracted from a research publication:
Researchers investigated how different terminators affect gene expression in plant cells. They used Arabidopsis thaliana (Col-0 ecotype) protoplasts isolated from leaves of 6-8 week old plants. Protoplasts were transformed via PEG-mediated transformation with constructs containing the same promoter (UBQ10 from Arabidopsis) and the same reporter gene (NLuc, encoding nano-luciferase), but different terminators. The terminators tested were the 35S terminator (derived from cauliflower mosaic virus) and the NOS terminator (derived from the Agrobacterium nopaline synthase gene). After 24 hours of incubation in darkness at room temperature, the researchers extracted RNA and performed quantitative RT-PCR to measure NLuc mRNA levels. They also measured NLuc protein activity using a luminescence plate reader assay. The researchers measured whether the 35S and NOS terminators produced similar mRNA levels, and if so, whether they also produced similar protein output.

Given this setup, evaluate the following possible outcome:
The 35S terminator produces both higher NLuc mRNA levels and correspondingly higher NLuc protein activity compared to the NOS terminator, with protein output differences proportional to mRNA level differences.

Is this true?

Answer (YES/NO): NO